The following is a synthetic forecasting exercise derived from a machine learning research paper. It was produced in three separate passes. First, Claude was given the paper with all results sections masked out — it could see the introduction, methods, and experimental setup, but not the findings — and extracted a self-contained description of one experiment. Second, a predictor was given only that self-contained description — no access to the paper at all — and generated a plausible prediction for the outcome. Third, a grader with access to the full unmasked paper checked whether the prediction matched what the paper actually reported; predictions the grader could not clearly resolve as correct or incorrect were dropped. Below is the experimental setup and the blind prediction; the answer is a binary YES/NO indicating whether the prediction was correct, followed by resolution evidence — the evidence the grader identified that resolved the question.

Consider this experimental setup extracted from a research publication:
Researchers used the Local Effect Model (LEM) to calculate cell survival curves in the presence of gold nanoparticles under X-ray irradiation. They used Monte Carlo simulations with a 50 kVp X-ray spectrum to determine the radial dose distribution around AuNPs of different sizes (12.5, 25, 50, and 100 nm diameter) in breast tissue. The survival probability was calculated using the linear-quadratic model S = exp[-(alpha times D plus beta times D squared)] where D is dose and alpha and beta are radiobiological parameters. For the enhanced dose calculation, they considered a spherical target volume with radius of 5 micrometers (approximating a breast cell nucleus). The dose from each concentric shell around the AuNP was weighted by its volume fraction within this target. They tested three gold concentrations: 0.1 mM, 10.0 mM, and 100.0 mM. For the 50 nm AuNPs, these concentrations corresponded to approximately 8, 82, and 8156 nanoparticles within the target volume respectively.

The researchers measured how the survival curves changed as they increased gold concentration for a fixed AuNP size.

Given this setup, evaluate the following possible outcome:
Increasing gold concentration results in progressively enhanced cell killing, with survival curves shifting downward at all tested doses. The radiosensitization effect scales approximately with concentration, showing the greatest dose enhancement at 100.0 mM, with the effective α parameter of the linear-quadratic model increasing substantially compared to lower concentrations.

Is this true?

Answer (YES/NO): NO